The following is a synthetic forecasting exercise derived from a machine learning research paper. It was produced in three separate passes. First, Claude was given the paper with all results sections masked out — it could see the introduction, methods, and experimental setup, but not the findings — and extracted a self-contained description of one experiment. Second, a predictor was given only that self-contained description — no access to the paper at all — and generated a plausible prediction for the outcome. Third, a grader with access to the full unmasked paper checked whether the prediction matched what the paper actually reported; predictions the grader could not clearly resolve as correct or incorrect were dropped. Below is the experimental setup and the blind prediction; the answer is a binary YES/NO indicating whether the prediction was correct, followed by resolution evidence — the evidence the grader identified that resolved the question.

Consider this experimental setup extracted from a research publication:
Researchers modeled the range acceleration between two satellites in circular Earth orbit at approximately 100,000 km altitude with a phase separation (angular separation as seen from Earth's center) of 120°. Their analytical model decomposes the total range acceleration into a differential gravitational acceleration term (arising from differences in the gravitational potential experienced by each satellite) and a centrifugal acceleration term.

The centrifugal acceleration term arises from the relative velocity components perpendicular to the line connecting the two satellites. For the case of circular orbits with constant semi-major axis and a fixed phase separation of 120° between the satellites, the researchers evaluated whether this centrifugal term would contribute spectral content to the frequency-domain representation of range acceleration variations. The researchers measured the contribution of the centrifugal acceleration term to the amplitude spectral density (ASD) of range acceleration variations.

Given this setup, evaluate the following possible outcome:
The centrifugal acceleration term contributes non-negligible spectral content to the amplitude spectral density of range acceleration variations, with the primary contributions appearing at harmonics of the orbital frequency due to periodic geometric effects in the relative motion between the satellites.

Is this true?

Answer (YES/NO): NO